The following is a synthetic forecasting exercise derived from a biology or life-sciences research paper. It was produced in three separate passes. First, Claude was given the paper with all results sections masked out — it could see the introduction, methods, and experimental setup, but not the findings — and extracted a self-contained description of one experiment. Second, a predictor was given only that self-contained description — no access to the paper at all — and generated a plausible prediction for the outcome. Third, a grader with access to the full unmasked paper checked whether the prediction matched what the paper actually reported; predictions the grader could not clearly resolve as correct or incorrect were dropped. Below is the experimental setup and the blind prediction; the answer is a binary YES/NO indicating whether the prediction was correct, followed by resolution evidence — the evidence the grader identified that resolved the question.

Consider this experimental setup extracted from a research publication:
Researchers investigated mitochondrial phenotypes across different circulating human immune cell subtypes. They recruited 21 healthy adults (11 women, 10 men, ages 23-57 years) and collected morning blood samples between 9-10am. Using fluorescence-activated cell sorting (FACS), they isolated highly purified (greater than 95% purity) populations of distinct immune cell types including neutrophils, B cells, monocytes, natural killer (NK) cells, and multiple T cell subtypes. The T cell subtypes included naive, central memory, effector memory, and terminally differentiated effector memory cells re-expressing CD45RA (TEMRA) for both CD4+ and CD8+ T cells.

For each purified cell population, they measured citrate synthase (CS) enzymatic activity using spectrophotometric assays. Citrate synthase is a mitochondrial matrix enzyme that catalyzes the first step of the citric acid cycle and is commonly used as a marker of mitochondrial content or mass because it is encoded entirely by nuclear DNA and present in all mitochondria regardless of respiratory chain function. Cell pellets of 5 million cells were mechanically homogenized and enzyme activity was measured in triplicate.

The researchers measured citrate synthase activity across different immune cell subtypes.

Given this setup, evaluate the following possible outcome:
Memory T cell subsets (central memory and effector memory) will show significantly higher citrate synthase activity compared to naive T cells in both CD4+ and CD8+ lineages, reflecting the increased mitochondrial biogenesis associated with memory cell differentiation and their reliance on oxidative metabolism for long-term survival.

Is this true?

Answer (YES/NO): NO